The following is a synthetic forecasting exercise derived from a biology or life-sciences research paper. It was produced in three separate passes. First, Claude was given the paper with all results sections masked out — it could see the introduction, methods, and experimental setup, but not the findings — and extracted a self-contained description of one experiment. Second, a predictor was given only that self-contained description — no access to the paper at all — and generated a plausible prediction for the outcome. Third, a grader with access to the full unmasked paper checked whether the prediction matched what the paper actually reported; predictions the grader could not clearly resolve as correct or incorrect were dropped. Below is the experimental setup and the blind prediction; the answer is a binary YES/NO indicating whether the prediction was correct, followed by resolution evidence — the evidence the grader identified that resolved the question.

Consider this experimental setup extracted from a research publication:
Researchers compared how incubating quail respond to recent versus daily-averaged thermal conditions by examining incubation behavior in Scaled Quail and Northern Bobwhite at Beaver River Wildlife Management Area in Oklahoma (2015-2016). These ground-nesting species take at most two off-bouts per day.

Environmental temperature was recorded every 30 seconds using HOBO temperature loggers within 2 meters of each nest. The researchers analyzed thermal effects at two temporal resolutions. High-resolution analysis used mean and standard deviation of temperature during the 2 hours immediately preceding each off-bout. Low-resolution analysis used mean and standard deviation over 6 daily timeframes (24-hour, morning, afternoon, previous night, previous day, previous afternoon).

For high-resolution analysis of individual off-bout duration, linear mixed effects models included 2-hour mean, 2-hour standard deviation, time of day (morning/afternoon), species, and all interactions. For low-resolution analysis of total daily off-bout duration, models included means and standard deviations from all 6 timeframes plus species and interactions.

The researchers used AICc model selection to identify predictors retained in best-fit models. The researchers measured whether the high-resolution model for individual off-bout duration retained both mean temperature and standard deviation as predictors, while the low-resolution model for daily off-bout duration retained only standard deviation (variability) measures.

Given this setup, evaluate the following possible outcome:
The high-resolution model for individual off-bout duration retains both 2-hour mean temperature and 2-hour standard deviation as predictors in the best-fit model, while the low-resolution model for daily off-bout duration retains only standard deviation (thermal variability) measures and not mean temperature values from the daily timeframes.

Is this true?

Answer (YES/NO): YES